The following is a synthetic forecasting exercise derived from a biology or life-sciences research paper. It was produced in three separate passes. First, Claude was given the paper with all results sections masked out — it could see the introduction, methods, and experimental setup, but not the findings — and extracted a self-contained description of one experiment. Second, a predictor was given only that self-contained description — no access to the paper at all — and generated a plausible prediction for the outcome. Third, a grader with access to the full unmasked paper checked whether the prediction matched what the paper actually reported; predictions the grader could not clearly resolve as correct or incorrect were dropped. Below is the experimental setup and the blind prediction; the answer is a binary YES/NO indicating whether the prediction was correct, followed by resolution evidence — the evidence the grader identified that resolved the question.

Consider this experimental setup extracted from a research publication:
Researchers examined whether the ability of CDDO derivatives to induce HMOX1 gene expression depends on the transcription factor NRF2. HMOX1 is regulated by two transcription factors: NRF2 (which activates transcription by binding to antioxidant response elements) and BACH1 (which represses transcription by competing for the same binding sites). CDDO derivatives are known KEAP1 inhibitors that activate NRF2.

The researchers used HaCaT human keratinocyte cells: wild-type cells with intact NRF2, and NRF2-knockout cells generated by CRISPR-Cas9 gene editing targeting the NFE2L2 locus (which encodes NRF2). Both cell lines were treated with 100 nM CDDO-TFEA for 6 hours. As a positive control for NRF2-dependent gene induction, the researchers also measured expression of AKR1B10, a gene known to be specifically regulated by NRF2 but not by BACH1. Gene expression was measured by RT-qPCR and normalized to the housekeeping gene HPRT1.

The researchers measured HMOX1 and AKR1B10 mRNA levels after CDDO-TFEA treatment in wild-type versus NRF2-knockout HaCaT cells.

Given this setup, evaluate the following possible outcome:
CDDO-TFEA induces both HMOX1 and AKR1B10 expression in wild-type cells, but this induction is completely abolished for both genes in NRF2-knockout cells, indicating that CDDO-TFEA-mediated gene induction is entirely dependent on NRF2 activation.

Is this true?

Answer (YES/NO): NO